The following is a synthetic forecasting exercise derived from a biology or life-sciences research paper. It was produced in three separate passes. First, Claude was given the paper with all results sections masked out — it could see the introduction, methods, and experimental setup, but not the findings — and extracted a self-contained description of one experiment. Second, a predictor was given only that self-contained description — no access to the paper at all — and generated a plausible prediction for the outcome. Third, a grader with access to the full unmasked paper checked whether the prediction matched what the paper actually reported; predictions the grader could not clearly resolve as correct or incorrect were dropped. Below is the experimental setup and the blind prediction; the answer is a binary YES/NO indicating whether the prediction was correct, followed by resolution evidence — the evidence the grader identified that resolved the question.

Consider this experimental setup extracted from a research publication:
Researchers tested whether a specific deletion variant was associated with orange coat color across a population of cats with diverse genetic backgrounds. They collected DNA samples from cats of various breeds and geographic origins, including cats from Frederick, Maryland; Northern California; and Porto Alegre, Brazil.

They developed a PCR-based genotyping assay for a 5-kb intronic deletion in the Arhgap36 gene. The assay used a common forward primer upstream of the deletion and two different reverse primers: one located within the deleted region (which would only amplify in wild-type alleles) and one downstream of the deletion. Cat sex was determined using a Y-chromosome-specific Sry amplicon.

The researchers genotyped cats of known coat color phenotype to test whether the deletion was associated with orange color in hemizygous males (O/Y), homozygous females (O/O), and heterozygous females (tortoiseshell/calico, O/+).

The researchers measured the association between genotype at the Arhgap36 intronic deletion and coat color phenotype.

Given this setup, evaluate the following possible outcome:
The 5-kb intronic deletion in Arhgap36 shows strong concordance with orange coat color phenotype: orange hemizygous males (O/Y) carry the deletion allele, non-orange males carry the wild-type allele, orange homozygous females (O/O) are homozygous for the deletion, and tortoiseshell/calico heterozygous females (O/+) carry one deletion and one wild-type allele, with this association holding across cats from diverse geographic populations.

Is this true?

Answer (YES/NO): YES